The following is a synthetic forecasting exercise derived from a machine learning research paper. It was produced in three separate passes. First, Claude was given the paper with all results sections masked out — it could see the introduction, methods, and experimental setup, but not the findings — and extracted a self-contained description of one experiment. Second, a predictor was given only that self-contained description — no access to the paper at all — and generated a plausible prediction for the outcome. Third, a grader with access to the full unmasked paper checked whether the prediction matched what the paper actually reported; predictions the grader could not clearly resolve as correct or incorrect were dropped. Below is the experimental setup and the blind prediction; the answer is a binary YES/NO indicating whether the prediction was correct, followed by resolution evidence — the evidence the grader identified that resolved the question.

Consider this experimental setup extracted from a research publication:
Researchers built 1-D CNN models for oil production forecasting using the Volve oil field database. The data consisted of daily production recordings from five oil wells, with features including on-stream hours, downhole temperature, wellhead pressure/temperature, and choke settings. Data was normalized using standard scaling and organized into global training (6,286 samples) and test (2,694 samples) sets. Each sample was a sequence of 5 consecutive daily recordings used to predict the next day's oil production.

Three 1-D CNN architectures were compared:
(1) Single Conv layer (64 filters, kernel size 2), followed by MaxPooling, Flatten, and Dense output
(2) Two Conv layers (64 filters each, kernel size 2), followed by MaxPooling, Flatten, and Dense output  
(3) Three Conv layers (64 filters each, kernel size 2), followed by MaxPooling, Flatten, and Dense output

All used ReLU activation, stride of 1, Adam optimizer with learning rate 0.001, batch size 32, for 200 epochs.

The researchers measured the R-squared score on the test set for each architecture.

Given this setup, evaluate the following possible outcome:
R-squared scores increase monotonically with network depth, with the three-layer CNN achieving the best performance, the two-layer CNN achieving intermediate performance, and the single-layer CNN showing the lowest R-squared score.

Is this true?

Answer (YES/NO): NO